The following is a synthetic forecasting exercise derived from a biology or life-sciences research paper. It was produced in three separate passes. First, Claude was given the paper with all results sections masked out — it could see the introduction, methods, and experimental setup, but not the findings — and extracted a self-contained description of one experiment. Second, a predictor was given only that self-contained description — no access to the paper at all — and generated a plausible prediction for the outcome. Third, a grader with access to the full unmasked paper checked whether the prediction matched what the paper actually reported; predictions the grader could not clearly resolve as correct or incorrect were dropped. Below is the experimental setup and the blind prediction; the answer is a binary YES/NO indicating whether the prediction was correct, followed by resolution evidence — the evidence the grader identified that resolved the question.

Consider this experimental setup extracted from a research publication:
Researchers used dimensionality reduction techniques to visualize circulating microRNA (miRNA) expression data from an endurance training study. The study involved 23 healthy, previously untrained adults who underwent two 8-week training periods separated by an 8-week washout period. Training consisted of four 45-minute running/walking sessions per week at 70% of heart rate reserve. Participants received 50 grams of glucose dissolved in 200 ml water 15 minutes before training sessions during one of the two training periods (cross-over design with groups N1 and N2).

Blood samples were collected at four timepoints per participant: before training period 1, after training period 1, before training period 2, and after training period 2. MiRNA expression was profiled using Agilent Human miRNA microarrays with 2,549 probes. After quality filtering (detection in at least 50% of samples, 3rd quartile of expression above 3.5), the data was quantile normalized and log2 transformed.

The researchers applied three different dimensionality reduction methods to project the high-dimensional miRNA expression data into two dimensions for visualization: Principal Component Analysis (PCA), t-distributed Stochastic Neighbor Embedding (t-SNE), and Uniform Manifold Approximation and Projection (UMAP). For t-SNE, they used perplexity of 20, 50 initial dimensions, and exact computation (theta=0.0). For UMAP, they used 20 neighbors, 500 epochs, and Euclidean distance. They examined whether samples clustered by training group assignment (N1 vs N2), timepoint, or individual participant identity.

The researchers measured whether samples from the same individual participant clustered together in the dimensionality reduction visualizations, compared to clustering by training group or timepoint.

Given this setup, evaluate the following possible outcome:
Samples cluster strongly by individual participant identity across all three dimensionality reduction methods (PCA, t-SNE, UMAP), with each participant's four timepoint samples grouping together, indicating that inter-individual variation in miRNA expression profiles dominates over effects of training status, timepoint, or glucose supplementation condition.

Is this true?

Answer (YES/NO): NO